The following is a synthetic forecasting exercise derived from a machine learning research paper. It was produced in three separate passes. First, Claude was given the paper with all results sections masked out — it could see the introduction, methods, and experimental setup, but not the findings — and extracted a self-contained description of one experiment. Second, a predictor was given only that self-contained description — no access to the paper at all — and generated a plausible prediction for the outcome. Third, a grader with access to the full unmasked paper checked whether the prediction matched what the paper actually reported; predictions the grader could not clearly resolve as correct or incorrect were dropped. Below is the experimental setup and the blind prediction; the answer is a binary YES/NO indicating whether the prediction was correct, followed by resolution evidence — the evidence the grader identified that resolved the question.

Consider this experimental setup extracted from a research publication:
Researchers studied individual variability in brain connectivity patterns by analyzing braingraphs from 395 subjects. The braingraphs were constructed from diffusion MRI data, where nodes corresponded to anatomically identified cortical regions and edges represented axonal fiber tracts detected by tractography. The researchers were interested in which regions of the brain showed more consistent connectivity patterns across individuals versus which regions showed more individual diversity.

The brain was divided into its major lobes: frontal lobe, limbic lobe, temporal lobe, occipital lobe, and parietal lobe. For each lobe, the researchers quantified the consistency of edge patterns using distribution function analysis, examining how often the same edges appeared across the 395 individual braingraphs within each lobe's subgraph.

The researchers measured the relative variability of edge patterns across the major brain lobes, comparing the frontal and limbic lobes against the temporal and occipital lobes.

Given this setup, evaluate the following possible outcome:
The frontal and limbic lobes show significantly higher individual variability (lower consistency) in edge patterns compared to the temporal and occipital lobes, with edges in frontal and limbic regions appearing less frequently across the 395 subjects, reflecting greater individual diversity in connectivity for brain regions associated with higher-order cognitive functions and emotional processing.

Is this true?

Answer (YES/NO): NO